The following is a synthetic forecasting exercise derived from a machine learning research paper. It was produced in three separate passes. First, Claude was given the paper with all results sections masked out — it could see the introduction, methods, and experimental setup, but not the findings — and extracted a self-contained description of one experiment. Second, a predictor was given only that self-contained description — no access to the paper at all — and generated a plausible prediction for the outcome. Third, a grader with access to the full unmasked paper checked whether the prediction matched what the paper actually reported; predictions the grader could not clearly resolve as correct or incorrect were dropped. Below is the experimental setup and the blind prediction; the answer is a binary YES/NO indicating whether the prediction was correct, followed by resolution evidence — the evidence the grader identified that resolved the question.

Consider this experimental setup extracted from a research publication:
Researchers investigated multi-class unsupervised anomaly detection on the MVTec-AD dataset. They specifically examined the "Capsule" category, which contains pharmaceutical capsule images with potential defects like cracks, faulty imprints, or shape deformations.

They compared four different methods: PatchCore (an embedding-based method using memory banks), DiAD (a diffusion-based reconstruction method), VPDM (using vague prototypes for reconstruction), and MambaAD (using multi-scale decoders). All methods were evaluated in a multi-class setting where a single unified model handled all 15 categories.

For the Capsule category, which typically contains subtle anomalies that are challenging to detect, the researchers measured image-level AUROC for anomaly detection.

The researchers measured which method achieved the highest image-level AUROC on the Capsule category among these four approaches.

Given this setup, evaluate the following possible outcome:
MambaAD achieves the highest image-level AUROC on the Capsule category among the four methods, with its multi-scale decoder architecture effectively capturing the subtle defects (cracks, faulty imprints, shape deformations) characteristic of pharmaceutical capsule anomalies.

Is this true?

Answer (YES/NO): NO